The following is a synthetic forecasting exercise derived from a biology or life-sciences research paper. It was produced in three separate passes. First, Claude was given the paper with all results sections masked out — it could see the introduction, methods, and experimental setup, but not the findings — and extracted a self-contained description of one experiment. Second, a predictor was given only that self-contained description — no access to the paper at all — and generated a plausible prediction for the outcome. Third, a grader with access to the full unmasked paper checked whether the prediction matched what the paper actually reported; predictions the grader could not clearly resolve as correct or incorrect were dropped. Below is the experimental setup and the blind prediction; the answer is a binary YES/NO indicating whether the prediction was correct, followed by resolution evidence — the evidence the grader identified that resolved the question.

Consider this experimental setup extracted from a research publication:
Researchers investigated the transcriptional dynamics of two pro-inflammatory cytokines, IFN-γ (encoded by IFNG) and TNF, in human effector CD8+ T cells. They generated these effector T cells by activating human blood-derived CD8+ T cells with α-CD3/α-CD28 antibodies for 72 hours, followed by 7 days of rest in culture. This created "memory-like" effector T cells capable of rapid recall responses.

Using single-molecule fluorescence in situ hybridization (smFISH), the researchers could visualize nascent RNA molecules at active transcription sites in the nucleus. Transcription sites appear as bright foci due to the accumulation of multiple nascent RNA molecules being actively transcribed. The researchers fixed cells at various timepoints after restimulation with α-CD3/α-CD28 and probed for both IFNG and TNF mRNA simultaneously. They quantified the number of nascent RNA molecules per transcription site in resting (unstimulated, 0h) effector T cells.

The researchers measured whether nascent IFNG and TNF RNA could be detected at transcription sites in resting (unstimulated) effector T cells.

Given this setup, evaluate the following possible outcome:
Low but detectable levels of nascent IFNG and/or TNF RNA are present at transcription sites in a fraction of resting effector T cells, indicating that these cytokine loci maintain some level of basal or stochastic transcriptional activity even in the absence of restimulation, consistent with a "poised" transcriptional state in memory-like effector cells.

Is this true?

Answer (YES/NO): YES